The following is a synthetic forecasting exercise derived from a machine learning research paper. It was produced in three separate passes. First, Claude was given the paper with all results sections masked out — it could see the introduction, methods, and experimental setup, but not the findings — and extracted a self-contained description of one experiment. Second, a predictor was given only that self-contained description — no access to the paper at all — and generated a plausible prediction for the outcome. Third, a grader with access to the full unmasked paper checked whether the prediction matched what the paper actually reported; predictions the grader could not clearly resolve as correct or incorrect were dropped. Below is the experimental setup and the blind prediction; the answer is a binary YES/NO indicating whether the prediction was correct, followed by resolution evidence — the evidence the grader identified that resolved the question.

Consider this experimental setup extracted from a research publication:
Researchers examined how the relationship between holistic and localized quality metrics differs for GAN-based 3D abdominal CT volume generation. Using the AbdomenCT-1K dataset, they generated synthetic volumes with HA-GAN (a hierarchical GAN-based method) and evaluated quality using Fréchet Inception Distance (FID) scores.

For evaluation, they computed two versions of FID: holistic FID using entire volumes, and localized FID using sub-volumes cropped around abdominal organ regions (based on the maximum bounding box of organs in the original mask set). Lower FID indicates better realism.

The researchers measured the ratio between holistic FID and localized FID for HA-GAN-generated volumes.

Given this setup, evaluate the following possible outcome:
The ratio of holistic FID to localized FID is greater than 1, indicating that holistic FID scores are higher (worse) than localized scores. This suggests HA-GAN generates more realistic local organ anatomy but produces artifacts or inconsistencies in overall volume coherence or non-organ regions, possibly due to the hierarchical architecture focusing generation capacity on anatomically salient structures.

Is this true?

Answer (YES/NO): YES